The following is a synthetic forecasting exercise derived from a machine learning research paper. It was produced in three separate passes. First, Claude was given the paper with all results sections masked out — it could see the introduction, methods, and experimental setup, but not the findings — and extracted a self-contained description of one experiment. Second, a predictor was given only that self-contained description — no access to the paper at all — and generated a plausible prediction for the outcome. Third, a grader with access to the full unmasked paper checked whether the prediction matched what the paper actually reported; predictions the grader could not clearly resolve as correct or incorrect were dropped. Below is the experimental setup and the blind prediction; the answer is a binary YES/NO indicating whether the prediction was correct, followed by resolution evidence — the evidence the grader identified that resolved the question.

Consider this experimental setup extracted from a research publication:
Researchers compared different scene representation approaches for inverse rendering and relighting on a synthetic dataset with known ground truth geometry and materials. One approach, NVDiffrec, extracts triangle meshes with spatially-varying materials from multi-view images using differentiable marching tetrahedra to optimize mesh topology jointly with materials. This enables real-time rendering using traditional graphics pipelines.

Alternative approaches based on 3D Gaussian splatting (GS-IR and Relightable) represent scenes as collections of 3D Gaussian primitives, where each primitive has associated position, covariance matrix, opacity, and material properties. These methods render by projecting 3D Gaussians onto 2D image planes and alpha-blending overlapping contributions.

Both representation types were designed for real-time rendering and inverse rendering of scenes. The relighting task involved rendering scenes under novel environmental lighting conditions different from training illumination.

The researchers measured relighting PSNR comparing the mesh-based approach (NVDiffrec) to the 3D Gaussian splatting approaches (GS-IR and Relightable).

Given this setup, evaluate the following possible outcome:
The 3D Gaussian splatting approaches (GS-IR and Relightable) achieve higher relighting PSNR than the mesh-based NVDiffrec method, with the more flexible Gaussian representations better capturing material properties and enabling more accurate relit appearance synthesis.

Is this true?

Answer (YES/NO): YES